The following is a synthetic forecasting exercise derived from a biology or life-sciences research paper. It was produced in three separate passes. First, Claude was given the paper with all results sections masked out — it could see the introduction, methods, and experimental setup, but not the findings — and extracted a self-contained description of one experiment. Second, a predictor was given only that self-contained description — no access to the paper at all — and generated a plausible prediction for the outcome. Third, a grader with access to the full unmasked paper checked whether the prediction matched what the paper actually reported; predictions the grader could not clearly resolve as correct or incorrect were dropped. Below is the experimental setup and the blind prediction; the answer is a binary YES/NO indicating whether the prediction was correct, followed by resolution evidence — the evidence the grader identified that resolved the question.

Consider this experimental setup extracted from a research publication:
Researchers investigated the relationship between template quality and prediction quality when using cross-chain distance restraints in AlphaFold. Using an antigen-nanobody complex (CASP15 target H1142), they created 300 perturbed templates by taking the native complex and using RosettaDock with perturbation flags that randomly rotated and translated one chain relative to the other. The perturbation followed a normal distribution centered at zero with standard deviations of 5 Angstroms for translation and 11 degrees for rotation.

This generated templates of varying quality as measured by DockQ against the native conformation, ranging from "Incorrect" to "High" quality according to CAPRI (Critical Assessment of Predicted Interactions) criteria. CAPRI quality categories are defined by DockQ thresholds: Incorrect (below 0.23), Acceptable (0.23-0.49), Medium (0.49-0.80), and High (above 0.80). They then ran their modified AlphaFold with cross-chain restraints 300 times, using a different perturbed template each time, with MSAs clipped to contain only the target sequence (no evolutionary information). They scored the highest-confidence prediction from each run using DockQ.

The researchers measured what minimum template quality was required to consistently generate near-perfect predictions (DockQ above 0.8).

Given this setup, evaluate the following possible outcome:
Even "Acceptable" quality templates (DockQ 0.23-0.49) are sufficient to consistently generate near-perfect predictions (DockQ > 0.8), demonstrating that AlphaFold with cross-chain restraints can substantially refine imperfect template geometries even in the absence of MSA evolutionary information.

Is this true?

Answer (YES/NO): NO